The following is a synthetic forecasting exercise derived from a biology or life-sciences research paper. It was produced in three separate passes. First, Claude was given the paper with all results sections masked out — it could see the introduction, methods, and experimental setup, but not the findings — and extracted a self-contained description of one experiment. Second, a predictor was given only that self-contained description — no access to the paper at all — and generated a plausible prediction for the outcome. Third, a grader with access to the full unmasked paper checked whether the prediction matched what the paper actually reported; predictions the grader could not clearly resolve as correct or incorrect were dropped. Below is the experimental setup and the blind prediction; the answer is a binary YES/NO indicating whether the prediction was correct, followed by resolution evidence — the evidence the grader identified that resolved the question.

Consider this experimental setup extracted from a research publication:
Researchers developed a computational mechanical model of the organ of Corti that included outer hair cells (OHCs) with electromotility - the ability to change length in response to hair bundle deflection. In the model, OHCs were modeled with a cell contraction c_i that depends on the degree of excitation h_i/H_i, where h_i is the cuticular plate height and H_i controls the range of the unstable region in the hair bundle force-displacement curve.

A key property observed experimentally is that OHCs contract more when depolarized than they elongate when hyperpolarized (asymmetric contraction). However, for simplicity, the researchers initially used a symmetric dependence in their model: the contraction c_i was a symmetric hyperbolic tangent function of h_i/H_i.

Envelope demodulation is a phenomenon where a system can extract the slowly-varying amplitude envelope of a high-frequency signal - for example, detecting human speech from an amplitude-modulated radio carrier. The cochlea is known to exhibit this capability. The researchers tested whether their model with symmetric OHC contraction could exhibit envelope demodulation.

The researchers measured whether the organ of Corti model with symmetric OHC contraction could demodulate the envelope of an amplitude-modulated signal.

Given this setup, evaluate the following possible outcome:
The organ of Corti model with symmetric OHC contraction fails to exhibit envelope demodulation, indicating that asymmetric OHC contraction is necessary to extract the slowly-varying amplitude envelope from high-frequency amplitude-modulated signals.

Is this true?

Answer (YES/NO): YES